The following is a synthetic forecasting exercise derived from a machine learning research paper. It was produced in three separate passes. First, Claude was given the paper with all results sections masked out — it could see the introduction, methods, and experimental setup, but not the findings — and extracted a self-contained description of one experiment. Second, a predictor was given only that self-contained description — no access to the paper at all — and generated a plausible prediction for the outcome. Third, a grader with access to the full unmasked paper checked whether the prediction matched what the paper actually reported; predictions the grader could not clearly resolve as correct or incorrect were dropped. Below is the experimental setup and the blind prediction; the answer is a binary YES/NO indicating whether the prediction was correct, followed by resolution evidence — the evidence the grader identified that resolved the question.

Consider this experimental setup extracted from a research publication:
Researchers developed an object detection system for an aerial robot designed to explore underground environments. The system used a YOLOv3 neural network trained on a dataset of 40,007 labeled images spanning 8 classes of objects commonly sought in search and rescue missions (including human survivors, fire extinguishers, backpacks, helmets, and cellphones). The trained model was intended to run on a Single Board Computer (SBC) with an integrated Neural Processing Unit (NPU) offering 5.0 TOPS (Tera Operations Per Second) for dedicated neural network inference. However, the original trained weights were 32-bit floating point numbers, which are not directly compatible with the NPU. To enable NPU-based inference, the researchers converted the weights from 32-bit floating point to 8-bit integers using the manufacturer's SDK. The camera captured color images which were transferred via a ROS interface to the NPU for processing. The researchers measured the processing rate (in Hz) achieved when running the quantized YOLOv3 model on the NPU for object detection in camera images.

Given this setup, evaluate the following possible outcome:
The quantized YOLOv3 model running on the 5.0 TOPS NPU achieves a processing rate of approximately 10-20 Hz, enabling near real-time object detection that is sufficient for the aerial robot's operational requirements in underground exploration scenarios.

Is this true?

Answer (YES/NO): NO